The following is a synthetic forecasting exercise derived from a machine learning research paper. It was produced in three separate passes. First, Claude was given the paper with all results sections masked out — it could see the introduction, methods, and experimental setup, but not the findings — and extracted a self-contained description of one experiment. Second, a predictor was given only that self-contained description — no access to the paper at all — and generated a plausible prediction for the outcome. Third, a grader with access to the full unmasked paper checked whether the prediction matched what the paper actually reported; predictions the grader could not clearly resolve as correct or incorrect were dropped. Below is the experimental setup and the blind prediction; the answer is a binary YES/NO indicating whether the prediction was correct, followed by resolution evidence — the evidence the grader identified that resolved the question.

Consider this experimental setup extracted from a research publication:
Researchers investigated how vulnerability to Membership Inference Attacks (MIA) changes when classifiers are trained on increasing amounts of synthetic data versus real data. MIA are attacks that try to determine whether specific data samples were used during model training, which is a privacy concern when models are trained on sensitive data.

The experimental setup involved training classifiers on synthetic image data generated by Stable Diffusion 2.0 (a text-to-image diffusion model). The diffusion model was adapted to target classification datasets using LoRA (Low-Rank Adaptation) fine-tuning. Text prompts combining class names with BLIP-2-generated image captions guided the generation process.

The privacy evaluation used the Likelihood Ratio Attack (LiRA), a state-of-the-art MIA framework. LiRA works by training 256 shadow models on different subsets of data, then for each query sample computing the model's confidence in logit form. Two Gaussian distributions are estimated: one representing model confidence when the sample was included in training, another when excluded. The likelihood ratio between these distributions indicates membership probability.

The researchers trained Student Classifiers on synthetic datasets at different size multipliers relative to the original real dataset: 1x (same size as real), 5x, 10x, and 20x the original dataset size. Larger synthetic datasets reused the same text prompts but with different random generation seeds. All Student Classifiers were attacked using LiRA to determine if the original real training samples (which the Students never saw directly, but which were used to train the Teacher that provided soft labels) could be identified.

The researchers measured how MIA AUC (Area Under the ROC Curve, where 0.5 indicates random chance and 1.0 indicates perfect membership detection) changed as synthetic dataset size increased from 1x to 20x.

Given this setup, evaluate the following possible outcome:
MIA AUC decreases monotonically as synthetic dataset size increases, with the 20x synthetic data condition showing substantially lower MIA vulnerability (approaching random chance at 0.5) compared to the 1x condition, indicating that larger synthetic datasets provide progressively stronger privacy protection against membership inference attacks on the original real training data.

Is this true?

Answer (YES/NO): NO